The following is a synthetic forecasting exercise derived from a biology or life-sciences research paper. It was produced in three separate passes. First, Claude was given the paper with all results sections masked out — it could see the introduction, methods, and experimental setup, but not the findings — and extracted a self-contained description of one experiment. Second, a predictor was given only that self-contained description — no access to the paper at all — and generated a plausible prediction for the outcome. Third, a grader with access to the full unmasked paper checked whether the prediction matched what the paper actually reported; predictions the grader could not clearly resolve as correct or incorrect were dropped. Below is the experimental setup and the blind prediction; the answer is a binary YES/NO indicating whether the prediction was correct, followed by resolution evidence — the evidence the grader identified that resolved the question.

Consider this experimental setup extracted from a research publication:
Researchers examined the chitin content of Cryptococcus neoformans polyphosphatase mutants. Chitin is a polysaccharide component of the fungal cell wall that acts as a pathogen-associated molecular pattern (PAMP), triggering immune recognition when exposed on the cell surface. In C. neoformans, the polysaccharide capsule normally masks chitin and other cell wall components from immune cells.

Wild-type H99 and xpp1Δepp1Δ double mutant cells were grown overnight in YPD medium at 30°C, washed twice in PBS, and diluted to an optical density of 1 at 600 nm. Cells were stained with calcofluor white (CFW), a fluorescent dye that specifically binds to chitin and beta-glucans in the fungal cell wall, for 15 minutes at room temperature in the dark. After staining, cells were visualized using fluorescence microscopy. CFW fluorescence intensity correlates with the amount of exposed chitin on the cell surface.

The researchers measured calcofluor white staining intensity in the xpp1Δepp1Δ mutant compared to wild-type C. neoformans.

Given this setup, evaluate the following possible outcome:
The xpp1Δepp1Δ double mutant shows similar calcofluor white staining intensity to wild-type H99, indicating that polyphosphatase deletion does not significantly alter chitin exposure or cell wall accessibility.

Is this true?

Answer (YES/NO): NO